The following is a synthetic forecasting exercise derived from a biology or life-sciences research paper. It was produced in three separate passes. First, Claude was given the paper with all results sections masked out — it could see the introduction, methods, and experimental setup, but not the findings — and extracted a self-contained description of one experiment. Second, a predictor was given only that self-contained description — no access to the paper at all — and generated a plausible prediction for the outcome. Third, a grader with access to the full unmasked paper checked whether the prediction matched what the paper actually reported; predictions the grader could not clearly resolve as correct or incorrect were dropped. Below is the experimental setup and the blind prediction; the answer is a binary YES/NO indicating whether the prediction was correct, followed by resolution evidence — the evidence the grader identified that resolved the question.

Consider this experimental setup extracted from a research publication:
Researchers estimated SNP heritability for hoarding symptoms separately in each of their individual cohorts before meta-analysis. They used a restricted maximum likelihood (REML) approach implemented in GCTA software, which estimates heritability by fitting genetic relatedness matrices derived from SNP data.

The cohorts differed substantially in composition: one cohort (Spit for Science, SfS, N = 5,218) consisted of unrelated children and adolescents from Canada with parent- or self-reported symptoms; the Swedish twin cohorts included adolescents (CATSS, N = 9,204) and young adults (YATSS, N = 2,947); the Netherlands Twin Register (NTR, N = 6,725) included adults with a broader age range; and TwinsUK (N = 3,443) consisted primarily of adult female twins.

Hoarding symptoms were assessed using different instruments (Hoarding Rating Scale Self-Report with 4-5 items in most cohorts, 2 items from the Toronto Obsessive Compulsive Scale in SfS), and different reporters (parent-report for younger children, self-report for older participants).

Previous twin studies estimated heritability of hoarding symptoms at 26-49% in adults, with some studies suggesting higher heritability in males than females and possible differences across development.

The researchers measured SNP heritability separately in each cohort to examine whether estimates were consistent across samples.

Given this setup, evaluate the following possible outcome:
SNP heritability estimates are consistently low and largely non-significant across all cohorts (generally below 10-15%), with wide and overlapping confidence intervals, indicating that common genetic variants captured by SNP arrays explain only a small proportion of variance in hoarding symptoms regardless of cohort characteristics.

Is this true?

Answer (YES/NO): NO